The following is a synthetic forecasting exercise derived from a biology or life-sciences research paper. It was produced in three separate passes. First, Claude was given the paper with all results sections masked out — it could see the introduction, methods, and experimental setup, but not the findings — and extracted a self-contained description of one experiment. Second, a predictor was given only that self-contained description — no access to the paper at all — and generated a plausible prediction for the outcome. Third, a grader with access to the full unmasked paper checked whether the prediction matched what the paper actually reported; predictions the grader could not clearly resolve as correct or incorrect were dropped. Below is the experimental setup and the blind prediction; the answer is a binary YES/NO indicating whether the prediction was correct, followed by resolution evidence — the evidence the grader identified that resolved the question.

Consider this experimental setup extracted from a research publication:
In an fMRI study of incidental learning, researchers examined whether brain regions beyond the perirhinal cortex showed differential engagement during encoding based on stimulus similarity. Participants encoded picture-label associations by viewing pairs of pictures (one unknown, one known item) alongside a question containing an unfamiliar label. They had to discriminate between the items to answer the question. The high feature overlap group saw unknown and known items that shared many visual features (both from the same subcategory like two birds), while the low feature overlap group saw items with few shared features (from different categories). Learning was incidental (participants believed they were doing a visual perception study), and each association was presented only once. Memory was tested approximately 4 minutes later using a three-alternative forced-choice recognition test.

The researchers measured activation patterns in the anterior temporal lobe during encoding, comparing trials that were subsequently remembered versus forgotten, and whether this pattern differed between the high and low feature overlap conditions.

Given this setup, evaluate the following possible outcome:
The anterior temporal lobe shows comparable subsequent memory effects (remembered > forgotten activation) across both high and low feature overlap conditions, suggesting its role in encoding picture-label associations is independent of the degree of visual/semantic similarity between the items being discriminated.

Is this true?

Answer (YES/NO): NO